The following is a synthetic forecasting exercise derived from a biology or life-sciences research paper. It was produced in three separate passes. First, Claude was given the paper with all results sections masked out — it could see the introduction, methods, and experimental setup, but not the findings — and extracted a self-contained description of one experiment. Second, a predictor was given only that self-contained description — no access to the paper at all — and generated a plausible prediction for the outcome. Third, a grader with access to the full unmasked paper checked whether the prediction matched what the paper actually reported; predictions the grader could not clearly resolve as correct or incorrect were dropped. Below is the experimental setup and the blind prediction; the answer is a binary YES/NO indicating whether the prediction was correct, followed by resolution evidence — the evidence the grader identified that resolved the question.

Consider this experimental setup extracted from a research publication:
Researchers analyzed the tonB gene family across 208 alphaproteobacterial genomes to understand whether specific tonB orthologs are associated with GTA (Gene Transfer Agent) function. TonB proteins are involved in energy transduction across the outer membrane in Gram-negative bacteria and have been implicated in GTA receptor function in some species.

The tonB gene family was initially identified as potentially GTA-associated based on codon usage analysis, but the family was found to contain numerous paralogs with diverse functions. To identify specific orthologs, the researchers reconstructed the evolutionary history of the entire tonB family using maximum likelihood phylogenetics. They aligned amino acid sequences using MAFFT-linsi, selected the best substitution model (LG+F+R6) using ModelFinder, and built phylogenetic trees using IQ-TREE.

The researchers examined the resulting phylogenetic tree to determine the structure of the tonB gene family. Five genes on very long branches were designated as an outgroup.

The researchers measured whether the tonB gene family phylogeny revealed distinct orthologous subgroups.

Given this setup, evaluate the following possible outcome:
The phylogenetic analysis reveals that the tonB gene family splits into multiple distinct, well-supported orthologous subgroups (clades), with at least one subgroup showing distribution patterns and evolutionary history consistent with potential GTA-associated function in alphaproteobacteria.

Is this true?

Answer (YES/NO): YES